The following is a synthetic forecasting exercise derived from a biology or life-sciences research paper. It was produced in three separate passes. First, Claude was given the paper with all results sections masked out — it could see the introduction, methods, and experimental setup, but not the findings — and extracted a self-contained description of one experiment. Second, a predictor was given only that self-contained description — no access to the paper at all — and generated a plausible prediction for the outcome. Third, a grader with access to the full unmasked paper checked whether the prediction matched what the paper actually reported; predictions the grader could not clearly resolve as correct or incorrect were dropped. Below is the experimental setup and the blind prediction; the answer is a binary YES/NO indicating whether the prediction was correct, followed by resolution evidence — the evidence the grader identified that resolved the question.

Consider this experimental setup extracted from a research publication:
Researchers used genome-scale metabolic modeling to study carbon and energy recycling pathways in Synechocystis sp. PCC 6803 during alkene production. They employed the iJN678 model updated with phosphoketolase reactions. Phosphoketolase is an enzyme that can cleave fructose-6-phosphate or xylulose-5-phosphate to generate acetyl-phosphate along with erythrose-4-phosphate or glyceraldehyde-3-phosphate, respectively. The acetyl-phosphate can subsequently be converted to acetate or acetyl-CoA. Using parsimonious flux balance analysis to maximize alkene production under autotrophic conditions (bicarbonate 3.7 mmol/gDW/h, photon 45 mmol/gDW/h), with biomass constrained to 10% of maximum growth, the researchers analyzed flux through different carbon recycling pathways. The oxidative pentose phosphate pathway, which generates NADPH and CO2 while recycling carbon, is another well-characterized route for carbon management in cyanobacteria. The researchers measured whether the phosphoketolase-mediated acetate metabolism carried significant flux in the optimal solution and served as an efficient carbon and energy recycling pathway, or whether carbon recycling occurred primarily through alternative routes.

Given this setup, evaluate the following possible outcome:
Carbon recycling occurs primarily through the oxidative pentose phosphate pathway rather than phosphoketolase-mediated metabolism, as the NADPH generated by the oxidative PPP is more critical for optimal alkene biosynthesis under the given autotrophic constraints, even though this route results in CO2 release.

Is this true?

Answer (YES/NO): NO